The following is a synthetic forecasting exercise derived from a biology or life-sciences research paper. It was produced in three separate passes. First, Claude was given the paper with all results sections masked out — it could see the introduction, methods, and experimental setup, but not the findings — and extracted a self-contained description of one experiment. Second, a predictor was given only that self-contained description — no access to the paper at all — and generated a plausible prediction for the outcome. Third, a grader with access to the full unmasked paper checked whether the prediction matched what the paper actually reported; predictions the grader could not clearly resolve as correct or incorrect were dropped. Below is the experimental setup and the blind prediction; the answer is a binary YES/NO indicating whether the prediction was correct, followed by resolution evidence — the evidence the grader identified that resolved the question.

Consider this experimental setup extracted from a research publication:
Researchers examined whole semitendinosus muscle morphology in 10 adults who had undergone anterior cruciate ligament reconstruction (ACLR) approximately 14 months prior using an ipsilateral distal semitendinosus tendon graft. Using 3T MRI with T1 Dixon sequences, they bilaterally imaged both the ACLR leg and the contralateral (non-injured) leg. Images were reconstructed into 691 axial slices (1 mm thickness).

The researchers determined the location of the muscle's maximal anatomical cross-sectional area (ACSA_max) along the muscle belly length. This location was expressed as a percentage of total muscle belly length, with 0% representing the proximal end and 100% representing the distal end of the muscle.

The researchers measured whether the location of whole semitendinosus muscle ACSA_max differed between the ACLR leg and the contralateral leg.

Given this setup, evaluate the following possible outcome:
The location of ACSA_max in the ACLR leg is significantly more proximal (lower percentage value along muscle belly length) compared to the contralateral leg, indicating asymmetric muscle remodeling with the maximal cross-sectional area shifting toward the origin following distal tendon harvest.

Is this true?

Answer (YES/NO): NO